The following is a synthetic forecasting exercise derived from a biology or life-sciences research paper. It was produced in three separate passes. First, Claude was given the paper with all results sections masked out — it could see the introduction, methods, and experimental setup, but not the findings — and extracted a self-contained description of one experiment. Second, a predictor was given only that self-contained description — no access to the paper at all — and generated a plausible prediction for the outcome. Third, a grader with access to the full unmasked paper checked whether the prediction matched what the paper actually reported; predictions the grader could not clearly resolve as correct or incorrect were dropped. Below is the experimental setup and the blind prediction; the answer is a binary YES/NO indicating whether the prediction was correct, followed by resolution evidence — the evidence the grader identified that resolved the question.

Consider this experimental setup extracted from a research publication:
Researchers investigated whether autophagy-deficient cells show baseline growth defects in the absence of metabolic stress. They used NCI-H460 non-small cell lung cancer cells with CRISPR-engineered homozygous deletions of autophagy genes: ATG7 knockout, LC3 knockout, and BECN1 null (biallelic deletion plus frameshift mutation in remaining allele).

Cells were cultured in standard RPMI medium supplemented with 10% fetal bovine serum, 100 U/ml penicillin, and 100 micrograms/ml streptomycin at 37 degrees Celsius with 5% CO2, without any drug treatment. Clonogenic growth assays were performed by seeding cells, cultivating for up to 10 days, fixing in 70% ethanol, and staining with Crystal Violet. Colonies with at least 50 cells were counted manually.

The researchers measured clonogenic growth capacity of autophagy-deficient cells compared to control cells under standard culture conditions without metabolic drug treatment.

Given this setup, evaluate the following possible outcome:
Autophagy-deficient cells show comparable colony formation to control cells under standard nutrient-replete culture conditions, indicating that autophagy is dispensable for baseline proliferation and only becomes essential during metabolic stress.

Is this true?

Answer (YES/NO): YES